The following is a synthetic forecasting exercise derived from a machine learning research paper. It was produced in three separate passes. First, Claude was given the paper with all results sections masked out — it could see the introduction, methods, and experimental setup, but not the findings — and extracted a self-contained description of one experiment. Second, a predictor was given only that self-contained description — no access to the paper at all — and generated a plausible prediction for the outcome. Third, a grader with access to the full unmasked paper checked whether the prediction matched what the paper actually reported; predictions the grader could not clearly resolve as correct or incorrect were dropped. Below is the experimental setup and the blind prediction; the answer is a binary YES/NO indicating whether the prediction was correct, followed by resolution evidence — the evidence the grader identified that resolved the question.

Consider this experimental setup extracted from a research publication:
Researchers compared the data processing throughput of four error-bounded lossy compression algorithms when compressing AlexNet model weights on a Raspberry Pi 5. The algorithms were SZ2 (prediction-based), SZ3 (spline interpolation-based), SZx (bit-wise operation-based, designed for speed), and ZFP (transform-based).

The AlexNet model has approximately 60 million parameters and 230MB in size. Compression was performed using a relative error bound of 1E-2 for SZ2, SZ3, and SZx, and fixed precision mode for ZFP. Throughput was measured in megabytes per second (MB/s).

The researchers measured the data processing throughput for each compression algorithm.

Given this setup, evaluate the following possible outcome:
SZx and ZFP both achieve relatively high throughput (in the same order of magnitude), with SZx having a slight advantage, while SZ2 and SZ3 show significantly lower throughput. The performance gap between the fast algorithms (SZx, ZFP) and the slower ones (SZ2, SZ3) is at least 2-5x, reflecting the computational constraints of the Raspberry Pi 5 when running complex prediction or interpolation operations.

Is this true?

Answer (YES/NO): NO